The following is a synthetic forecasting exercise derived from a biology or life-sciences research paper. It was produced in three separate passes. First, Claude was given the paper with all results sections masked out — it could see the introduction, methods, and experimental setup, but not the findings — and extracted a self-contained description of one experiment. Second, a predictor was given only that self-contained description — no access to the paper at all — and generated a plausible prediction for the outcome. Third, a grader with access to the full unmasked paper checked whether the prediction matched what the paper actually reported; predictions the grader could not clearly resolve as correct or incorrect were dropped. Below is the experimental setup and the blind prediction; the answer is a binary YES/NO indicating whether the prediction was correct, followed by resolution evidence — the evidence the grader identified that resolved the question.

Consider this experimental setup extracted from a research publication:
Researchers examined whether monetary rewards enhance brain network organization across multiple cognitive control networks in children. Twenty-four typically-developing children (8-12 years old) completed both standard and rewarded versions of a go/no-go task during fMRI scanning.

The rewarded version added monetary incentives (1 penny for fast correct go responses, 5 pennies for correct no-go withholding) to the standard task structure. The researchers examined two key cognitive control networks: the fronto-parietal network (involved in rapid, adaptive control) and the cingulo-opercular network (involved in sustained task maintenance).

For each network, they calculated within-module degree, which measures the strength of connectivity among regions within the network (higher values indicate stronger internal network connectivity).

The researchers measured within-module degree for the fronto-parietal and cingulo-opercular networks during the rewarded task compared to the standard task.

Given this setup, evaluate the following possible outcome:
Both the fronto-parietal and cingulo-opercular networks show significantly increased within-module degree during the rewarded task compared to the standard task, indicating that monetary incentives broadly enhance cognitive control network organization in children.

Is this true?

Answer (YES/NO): NO